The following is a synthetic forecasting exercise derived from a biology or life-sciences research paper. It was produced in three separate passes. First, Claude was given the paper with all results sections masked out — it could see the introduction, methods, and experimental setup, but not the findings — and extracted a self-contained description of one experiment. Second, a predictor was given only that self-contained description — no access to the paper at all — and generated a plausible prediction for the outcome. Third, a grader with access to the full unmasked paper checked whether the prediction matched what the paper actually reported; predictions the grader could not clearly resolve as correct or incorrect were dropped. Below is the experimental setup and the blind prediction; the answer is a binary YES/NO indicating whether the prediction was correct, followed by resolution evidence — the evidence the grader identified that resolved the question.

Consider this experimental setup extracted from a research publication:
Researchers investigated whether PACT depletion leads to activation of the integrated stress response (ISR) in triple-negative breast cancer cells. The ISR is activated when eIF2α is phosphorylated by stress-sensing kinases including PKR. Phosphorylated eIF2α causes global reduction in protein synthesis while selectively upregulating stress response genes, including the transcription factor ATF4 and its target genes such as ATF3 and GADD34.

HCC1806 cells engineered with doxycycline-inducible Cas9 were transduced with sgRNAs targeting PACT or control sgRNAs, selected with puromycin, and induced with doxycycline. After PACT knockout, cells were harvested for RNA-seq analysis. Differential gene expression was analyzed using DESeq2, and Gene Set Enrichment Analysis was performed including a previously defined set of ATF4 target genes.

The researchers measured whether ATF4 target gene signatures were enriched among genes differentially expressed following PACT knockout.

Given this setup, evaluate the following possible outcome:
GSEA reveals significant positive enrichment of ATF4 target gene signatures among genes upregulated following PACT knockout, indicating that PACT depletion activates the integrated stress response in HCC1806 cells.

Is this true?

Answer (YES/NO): YES